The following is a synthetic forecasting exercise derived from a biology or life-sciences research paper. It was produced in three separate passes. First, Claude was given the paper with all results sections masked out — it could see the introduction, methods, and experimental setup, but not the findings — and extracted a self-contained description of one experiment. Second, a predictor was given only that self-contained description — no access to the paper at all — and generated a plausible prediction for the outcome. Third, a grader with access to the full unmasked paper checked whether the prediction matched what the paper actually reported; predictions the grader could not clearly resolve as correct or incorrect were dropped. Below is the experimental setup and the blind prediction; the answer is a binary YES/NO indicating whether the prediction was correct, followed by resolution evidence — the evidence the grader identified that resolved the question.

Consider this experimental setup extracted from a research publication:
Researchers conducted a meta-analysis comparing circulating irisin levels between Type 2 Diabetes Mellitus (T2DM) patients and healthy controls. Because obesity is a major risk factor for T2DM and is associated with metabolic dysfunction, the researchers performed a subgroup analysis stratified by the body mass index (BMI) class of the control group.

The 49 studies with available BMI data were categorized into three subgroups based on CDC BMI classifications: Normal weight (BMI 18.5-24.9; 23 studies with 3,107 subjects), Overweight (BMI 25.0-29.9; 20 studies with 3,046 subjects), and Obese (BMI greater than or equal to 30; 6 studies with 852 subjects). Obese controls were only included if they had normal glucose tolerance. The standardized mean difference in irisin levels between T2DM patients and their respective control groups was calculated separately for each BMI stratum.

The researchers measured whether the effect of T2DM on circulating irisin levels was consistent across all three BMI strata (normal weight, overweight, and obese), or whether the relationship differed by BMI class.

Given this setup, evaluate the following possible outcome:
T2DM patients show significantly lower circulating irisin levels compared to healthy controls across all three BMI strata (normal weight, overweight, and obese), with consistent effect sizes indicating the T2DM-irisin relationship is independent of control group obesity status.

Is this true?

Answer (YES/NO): NO